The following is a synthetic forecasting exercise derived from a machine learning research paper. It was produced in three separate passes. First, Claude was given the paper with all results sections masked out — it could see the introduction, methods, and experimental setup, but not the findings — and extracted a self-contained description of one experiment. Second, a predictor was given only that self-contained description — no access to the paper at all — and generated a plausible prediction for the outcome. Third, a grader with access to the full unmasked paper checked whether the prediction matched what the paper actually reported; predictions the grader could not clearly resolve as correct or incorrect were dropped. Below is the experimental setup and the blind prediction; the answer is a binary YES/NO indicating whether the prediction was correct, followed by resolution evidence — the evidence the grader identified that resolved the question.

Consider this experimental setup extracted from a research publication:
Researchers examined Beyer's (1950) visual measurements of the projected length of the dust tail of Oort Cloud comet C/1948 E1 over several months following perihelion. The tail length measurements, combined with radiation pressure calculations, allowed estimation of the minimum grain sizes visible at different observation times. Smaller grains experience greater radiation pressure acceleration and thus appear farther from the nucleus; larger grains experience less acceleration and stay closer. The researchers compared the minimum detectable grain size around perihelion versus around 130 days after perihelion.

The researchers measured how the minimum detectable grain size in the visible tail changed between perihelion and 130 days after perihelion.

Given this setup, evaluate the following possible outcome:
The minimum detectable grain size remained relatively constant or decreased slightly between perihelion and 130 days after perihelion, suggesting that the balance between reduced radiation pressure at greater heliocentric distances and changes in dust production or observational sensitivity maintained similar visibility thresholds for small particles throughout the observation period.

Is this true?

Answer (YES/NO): NO